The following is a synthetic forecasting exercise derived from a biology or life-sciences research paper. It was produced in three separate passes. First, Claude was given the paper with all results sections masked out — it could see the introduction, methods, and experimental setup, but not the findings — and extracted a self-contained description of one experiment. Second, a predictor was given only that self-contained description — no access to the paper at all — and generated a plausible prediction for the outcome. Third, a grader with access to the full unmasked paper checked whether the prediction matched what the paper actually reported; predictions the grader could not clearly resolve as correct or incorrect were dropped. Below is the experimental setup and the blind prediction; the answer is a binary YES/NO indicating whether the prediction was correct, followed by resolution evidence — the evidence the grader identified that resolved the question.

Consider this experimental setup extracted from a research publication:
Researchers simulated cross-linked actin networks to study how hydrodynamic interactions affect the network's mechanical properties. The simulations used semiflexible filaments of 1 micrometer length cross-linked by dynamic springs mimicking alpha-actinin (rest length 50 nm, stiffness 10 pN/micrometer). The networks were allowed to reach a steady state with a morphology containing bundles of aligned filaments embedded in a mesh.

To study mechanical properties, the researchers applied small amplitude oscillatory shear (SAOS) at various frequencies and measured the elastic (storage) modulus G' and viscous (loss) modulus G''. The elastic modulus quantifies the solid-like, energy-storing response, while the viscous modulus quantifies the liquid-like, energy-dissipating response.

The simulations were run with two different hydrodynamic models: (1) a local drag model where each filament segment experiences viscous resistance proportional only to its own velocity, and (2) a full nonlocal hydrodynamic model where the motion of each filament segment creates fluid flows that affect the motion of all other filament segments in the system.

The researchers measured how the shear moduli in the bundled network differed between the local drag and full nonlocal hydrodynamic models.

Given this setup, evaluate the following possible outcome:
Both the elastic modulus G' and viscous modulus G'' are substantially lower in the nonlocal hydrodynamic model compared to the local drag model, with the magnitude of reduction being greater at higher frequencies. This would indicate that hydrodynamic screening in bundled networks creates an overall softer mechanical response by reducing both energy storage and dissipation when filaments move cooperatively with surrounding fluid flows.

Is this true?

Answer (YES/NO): NO